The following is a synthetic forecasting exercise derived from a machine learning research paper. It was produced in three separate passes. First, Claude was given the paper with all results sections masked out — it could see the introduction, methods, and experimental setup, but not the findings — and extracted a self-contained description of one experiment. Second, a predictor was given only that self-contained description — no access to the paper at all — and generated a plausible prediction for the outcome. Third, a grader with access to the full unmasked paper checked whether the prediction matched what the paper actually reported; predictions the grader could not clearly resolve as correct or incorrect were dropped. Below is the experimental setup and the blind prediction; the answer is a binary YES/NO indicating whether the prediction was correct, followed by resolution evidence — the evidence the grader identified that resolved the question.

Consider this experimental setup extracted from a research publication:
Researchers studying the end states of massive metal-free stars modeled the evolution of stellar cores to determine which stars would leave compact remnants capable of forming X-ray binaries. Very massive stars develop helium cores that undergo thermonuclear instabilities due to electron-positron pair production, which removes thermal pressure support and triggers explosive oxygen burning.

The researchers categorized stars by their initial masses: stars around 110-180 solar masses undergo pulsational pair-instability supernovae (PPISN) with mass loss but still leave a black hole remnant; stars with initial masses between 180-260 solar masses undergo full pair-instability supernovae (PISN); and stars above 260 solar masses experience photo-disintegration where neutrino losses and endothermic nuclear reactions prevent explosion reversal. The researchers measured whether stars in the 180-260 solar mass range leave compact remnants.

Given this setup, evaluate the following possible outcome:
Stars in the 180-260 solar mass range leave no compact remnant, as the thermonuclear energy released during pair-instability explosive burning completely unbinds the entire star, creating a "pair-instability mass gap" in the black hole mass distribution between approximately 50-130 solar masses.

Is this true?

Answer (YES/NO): YES